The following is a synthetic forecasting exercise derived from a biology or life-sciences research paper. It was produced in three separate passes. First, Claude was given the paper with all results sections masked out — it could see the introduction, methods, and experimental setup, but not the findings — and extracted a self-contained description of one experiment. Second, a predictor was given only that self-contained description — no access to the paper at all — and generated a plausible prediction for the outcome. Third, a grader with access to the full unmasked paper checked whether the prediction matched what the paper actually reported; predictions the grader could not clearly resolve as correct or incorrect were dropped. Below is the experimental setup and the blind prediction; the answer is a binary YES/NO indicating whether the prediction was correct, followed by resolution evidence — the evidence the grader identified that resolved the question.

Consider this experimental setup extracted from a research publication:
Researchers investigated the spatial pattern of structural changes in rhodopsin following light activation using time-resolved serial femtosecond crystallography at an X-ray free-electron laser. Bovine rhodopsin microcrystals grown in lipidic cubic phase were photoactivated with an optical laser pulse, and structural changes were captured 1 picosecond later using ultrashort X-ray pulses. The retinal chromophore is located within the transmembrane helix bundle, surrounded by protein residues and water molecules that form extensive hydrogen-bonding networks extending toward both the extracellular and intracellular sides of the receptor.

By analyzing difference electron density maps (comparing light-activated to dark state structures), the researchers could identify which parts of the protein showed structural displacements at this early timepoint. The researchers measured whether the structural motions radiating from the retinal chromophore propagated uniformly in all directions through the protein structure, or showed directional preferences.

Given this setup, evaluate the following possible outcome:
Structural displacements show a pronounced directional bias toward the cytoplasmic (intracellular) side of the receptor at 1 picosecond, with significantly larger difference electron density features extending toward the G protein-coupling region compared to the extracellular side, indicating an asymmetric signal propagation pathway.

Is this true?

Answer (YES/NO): YES